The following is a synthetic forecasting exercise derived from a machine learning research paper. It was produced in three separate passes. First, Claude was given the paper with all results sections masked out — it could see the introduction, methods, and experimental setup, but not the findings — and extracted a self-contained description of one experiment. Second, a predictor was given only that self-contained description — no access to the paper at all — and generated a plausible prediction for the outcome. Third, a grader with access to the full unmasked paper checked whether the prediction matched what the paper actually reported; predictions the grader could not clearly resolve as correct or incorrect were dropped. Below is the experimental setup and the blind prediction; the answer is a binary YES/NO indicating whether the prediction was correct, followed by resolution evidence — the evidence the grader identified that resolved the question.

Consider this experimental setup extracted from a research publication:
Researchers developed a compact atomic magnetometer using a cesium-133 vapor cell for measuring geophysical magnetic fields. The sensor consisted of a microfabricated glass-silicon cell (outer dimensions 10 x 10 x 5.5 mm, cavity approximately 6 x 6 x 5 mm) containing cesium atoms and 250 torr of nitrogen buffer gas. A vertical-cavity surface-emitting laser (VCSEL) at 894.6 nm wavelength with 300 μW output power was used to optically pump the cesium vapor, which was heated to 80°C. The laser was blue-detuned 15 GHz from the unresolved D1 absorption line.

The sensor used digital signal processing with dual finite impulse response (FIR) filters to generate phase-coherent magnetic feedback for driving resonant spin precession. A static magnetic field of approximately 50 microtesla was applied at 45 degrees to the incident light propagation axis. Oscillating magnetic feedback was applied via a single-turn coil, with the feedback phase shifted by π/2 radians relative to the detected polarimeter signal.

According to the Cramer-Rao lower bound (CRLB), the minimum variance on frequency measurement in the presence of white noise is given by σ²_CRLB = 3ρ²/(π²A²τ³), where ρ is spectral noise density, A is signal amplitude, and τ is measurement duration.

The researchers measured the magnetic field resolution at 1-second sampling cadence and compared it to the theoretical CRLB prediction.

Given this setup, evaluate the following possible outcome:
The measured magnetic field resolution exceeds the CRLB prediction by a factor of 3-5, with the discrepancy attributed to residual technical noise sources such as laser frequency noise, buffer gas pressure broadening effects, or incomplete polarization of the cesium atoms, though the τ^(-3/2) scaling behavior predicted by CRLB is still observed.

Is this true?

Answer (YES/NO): NO